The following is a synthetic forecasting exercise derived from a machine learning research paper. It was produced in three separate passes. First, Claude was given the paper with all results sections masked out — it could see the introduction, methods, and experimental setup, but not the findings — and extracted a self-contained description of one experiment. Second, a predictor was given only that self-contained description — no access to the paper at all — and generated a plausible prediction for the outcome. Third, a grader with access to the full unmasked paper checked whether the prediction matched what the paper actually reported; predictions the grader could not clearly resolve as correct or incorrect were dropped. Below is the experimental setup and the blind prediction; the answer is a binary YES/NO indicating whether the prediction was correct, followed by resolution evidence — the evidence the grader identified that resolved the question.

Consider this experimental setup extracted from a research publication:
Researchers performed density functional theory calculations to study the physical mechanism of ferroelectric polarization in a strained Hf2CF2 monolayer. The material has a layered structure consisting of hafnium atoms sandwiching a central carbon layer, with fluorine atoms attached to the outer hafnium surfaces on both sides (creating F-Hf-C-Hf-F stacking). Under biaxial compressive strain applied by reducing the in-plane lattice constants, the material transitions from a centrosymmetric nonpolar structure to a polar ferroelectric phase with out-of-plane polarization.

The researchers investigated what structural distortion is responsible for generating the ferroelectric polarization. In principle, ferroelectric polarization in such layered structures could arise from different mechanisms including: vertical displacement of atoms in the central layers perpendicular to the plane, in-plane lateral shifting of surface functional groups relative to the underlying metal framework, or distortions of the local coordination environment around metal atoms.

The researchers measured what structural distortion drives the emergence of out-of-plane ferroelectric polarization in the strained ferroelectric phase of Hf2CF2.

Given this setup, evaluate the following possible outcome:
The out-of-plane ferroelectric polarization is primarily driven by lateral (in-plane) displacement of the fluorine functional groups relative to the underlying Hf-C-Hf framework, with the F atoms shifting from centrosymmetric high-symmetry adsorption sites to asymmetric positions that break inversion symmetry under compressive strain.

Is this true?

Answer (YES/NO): YES